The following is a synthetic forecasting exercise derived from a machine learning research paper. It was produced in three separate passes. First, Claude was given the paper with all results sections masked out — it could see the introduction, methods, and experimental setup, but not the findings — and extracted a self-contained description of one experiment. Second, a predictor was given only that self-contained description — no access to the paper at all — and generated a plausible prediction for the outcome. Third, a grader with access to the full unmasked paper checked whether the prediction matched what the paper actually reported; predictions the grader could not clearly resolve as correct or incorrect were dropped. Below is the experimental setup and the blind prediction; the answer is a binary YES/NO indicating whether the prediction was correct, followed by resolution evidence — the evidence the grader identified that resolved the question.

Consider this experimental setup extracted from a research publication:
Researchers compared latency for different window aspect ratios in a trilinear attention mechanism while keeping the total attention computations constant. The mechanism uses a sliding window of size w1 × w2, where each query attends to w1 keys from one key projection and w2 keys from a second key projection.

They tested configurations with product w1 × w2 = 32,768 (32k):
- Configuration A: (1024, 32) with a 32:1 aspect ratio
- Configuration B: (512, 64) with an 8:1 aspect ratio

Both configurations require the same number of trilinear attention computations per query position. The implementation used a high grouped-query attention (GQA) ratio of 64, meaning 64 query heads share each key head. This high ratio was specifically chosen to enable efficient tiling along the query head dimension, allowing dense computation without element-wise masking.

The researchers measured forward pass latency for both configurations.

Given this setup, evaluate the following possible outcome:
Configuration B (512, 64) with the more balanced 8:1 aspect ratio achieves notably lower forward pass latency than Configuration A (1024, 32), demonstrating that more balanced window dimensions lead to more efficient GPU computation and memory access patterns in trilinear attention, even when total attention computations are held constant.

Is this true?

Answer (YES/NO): NO